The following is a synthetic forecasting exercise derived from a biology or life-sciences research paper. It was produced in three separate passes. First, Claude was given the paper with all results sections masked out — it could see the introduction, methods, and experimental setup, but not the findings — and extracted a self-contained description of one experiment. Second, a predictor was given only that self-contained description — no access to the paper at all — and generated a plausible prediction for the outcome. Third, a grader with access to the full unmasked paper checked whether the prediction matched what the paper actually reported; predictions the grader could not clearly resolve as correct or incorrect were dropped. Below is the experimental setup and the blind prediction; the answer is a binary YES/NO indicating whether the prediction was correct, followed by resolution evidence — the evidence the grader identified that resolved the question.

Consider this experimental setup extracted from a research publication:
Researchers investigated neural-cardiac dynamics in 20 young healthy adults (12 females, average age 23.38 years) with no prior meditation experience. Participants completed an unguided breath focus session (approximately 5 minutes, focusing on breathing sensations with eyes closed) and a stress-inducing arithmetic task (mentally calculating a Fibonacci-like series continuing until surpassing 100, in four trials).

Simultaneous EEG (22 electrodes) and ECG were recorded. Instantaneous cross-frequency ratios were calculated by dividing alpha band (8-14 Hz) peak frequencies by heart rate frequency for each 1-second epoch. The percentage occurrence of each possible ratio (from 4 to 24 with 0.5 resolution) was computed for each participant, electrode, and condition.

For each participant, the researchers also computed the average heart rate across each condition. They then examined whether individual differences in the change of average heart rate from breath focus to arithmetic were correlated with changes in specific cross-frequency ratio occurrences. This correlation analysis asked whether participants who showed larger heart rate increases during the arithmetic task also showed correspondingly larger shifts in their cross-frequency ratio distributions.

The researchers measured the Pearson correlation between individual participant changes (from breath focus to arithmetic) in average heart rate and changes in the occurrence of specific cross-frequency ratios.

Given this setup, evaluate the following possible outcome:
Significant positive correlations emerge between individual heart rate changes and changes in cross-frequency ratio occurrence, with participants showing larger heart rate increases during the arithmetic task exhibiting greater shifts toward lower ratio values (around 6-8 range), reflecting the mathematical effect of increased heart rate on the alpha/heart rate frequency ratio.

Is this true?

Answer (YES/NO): YES